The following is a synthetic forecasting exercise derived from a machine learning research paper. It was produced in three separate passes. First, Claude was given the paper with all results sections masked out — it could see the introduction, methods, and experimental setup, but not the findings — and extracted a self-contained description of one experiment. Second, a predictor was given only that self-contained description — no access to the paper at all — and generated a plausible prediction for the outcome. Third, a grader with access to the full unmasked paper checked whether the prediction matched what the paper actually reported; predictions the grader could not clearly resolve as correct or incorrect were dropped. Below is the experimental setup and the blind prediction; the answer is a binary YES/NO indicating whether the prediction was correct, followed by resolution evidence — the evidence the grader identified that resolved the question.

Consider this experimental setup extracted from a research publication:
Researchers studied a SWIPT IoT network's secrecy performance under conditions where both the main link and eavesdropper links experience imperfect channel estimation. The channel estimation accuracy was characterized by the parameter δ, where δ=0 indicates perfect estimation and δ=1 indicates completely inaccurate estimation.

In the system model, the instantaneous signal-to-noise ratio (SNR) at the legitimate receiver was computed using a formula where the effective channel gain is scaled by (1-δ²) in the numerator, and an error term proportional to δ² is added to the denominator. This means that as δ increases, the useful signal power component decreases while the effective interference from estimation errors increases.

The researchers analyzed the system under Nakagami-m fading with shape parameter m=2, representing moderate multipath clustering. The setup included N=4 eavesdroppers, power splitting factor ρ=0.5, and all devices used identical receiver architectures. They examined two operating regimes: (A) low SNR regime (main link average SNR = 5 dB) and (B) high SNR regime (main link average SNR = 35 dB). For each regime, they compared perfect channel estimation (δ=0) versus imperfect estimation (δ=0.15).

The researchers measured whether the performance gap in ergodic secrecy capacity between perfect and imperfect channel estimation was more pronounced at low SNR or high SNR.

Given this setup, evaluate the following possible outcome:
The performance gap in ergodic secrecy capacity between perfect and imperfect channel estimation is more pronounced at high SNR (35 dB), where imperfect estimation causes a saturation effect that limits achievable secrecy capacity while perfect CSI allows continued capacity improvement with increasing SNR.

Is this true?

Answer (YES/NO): YES